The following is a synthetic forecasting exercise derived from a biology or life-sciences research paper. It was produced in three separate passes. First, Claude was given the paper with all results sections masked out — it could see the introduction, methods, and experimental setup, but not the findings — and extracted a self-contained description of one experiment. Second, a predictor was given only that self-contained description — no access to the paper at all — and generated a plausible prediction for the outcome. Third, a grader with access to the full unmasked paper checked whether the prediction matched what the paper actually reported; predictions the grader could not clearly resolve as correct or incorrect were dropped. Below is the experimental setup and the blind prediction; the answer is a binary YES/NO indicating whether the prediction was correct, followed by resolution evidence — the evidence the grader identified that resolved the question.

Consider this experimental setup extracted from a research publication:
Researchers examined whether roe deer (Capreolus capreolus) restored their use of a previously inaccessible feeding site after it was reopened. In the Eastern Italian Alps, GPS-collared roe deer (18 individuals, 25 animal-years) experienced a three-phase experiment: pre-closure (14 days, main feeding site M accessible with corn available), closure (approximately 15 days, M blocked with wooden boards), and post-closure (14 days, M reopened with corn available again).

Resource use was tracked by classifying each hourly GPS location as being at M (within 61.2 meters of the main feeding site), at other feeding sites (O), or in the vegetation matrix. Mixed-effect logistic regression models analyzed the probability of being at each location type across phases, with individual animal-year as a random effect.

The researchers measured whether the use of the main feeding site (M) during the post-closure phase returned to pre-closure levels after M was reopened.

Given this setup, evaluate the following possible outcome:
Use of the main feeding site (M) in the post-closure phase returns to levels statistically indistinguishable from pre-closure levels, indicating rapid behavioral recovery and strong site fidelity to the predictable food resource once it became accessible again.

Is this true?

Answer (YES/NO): NO